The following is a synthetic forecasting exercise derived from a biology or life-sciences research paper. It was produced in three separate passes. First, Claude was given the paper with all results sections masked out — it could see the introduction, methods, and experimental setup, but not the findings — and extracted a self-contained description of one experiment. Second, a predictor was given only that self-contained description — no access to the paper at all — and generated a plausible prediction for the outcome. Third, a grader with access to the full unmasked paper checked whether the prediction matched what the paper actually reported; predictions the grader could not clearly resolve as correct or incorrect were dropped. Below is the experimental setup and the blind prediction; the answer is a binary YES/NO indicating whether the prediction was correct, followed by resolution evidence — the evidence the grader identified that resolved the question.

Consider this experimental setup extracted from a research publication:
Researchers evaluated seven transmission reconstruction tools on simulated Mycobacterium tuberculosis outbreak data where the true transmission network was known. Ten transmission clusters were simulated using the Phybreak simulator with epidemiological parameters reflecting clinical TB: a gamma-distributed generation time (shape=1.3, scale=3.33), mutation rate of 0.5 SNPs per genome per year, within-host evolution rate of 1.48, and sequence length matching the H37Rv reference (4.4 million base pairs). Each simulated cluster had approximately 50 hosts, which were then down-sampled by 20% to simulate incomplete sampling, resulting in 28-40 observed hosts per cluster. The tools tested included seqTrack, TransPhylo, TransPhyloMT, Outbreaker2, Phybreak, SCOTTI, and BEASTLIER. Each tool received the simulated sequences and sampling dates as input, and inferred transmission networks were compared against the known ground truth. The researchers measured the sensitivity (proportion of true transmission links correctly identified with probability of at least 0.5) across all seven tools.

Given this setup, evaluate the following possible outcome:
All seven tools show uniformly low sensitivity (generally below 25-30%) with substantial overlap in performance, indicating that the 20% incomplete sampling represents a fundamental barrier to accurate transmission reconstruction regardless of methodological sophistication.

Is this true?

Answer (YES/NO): NO